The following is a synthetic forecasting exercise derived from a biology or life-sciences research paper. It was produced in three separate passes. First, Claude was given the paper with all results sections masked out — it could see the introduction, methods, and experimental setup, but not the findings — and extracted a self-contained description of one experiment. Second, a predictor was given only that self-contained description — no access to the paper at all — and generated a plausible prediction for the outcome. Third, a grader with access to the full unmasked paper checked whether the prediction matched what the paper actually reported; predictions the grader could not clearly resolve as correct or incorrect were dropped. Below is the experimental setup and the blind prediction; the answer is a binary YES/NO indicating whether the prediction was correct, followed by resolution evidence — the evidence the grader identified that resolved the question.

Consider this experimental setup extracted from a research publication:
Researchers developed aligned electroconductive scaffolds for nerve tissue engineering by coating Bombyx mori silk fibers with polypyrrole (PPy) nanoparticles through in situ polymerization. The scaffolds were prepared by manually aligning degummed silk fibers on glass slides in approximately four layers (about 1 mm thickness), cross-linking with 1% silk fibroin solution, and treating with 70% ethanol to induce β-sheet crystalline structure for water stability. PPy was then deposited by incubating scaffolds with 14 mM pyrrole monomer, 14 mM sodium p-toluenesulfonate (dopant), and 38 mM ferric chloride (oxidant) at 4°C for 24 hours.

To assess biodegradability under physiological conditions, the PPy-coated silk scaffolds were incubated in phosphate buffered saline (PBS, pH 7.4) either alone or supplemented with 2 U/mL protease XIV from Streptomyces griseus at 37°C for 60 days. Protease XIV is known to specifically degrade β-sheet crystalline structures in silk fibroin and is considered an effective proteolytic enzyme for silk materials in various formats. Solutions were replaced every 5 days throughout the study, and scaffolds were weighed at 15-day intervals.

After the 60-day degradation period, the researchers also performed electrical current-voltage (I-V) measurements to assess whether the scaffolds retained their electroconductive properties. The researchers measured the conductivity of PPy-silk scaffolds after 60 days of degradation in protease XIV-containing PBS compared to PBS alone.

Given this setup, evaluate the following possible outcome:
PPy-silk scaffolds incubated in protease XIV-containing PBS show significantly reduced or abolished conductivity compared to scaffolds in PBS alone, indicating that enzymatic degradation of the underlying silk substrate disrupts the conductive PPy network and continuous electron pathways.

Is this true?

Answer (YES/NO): NO